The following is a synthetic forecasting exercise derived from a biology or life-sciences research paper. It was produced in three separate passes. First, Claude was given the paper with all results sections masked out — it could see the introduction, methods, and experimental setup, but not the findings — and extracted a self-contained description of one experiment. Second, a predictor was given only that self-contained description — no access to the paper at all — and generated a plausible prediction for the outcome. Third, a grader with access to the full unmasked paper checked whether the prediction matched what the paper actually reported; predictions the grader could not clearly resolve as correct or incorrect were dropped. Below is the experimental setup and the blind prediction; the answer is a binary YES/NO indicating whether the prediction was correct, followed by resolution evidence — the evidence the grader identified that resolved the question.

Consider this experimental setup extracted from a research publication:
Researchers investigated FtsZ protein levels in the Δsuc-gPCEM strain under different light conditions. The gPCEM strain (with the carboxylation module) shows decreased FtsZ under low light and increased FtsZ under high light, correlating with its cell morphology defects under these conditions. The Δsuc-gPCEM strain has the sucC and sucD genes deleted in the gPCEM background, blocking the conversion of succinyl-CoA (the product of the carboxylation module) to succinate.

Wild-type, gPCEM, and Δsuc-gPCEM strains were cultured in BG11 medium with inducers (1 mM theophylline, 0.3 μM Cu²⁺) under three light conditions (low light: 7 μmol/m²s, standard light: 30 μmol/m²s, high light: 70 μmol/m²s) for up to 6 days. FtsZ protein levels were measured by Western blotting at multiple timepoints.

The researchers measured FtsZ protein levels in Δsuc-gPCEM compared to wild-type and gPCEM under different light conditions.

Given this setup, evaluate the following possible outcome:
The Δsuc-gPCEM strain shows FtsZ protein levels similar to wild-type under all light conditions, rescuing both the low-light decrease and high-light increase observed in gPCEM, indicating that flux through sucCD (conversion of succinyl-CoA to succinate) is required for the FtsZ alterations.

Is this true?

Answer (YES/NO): YES